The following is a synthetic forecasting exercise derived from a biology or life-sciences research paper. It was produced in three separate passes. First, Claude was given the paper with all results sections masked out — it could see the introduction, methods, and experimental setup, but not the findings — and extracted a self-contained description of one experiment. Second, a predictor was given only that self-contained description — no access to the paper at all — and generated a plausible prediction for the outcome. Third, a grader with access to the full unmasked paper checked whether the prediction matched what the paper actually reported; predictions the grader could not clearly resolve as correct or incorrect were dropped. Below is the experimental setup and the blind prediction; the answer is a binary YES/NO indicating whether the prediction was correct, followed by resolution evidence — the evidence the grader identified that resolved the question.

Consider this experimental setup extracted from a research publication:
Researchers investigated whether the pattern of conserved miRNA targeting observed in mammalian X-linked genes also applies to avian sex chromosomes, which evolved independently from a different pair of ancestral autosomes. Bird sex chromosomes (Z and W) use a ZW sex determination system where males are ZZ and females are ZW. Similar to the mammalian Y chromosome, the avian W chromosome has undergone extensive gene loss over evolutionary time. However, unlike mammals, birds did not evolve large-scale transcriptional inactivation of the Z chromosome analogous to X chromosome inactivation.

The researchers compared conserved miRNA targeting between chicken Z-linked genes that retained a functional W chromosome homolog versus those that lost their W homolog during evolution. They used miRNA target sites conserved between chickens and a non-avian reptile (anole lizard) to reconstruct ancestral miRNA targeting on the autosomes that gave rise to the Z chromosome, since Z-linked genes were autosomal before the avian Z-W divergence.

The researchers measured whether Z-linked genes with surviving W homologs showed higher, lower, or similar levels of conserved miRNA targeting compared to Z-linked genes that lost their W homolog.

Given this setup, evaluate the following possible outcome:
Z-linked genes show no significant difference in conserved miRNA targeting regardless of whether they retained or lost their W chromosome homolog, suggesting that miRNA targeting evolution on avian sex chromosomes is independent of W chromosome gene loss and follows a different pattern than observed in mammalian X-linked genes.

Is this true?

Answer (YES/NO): NO